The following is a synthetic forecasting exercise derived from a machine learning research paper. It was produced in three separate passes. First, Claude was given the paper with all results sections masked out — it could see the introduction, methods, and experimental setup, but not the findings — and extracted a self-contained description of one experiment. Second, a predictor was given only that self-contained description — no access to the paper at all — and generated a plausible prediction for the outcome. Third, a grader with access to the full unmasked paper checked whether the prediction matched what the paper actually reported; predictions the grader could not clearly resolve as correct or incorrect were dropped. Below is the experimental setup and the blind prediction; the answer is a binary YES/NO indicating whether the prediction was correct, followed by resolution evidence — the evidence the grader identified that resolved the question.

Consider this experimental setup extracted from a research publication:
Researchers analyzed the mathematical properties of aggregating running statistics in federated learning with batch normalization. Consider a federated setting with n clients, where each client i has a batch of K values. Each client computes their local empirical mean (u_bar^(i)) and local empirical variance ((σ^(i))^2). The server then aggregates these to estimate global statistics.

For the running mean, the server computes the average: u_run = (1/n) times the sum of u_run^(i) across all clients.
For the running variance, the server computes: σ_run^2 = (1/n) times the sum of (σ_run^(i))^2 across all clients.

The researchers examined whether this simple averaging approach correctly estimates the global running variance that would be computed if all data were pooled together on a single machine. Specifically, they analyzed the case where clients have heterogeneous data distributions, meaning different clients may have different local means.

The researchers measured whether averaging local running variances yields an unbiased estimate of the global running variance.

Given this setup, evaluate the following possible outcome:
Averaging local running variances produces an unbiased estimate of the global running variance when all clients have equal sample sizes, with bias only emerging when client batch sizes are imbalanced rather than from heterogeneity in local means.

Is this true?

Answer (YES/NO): NO